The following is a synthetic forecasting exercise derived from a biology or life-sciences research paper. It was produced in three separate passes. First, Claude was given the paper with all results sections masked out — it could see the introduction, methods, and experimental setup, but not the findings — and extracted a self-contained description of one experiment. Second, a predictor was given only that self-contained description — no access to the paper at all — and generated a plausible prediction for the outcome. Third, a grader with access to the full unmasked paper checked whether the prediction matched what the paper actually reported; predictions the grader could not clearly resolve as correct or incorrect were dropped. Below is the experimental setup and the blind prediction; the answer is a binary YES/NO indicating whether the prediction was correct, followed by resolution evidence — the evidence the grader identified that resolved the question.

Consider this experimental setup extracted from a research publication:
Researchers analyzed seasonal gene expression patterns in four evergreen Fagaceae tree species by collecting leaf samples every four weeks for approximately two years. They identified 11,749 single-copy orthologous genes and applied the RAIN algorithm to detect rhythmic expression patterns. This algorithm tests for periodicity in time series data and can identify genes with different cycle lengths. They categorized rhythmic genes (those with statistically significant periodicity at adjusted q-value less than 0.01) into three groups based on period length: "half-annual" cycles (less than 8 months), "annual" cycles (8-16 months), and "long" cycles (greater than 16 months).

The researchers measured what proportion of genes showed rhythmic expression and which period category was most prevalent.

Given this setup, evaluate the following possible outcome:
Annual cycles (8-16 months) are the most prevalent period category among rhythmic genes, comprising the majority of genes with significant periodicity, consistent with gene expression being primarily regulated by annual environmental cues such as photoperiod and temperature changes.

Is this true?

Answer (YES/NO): YES